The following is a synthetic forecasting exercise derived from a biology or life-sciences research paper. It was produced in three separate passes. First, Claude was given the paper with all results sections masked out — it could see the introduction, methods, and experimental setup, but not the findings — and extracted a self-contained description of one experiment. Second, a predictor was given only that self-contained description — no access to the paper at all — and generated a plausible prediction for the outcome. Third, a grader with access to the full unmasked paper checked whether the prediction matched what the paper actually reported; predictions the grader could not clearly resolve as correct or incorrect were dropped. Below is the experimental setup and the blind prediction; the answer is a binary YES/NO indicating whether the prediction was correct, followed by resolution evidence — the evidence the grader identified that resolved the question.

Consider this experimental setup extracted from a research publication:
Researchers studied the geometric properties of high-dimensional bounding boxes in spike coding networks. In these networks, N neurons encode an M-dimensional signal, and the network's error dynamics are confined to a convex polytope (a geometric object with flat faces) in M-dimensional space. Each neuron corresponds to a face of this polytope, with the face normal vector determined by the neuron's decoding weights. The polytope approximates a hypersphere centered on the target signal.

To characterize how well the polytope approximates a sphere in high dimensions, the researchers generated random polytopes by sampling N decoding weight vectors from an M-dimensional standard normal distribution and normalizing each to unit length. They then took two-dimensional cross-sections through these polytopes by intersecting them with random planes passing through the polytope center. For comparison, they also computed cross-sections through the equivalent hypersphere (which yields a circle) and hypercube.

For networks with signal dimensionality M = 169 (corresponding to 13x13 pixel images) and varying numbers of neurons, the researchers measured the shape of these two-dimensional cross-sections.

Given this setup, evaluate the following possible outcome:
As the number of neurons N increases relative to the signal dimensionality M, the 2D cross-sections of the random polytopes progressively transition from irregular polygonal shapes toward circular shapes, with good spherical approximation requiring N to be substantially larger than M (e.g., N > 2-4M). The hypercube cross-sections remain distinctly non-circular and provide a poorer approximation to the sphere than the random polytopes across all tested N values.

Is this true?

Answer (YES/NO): NO